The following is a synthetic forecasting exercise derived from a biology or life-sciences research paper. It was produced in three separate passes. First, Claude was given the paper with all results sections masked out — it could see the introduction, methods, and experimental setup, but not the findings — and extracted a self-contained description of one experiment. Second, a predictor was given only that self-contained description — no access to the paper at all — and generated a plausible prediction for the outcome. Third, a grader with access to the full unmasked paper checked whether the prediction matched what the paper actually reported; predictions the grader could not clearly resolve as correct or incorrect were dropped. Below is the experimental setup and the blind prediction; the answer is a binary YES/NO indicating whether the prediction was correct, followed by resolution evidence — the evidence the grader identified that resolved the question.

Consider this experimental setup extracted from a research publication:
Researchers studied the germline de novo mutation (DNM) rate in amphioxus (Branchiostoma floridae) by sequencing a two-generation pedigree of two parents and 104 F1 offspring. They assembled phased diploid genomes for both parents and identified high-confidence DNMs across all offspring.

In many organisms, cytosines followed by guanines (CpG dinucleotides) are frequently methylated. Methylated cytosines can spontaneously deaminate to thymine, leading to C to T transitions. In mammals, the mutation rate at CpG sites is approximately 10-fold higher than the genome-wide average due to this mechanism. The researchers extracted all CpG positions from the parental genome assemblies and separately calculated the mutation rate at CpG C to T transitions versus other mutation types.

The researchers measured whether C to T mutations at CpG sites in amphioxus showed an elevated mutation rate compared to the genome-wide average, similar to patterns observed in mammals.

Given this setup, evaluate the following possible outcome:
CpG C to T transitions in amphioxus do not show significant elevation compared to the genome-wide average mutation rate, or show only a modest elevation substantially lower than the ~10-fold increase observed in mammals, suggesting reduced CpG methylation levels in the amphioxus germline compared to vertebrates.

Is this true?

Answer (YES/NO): YES